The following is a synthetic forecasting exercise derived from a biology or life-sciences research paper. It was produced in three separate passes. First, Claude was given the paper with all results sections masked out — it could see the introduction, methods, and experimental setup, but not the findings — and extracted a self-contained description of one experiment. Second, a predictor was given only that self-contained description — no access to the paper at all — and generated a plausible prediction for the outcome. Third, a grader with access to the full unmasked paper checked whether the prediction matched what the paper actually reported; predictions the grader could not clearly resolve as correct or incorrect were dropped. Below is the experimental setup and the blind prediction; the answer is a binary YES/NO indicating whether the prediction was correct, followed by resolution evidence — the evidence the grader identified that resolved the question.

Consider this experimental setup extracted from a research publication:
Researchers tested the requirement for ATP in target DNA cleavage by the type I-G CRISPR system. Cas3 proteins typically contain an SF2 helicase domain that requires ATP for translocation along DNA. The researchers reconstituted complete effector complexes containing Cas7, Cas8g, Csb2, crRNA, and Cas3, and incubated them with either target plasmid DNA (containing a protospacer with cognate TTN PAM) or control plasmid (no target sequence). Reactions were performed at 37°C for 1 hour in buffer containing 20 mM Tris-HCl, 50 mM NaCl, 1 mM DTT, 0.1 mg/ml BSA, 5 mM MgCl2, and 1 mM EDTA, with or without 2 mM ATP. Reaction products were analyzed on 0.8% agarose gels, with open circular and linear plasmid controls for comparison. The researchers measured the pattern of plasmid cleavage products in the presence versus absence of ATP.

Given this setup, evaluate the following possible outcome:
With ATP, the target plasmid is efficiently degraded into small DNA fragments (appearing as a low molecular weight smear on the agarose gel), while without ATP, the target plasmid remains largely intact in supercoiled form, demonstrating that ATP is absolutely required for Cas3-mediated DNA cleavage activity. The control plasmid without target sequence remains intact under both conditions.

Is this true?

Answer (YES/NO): NO